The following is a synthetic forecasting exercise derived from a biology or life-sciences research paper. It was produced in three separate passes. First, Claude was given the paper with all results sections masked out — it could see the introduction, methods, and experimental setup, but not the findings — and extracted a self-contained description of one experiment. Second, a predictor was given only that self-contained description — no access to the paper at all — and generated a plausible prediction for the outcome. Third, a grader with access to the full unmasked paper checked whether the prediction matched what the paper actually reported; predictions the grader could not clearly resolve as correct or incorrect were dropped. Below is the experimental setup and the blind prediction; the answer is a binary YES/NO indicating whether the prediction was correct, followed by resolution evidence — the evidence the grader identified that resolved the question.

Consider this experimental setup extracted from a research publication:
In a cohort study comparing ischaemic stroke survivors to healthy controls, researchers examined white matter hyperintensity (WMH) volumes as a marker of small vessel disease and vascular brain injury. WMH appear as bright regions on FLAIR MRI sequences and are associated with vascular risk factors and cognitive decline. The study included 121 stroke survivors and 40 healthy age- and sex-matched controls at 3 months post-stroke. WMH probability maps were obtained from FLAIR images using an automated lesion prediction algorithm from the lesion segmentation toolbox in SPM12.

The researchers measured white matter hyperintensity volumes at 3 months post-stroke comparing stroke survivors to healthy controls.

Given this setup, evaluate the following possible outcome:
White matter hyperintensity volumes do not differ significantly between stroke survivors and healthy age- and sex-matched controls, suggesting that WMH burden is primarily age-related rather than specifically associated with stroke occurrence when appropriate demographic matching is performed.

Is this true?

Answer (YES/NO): NO